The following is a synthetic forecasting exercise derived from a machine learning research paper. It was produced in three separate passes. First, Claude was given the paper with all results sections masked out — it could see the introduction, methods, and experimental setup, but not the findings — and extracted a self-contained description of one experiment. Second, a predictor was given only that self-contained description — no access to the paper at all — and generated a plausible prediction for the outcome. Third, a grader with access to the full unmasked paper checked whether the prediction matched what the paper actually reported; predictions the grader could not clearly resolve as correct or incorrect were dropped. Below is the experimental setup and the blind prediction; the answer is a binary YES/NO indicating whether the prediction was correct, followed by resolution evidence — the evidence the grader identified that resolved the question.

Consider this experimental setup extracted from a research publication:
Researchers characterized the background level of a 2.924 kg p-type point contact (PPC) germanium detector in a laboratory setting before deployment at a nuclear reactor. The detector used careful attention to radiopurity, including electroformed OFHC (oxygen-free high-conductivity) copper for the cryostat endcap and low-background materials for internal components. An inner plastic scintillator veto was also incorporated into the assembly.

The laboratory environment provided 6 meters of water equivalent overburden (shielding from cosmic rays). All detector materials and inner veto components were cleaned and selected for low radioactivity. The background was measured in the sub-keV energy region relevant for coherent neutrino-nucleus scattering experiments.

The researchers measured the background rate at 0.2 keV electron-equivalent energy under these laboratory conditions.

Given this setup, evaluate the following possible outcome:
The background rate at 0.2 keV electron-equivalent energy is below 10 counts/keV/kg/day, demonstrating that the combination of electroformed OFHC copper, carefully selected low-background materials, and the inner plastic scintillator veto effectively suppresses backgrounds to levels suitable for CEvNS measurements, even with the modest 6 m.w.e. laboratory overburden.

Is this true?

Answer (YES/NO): NO